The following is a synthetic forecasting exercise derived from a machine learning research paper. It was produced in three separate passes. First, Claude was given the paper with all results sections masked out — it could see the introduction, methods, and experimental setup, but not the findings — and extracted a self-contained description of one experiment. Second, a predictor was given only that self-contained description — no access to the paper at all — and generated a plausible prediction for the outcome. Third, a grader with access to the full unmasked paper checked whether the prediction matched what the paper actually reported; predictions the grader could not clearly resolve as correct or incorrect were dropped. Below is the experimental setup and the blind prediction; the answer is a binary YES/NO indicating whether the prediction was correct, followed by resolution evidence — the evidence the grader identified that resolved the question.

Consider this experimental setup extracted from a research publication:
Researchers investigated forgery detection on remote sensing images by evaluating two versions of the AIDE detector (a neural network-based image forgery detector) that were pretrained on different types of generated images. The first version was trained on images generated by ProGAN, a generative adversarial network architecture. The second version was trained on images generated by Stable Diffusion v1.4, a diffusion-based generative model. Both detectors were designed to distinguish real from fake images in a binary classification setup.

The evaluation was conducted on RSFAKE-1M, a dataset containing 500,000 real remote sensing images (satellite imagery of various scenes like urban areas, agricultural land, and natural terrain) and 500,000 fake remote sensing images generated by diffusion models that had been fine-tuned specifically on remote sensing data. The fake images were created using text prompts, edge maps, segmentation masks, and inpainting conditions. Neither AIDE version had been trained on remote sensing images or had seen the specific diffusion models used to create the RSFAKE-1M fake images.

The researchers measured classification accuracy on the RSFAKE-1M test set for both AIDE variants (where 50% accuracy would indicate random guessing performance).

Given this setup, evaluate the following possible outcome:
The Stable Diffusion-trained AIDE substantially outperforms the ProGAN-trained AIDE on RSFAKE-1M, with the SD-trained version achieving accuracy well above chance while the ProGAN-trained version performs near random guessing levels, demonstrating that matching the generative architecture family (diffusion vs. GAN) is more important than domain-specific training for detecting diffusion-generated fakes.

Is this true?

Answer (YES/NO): NO